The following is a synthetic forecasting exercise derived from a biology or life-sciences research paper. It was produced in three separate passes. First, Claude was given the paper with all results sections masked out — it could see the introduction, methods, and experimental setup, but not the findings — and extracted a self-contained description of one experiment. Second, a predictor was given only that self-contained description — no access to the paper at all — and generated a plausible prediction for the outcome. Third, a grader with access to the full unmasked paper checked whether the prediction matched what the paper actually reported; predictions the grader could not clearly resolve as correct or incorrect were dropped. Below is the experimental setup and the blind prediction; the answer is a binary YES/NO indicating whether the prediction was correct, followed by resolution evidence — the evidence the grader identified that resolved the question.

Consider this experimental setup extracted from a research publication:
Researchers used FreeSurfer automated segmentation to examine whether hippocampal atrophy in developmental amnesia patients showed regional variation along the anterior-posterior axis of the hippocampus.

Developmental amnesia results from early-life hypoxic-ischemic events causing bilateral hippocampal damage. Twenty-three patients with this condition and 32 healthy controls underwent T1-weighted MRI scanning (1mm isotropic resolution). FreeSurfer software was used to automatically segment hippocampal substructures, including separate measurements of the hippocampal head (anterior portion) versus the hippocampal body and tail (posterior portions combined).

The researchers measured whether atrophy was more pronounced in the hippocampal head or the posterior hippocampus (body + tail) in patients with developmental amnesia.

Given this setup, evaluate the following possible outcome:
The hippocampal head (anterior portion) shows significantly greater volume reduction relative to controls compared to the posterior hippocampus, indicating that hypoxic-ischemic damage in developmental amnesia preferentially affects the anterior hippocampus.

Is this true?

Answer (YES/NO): NO